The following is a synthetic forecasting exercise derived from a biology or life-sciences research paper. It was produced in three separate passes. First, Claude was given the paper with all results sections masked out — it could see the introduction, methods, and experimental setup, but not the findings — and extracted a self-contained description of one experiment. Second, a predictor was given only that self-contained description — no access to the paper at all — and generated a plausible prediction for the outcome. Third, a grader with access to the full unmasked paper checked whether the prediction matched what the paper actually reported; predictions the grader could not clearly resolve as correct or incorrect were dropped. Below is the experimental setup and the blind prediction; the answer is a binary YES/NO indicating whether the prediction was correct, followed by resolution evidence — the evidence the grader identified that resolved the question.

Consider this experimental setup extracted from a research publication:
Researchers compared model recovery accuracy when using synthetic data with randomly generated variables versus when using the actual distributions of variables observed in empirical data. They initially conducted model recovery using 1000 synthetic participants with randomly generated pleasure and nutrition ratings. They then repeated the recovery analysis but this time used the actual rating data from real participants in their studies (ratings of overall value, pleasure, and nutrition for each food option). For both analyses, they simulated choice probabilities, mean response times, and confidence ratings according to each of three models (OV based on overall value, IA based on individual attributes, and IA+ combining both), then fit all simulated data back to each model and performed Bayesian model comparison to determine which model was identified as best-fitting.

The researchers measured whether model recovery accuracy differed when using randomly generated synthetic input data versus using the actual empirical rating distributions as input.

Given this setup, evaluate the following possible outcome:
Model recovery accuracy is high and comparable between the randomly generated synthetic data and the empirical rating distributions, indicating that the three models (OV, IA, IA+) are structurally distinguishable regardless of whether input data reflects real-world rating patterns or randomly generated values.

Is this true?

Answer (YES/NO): NO